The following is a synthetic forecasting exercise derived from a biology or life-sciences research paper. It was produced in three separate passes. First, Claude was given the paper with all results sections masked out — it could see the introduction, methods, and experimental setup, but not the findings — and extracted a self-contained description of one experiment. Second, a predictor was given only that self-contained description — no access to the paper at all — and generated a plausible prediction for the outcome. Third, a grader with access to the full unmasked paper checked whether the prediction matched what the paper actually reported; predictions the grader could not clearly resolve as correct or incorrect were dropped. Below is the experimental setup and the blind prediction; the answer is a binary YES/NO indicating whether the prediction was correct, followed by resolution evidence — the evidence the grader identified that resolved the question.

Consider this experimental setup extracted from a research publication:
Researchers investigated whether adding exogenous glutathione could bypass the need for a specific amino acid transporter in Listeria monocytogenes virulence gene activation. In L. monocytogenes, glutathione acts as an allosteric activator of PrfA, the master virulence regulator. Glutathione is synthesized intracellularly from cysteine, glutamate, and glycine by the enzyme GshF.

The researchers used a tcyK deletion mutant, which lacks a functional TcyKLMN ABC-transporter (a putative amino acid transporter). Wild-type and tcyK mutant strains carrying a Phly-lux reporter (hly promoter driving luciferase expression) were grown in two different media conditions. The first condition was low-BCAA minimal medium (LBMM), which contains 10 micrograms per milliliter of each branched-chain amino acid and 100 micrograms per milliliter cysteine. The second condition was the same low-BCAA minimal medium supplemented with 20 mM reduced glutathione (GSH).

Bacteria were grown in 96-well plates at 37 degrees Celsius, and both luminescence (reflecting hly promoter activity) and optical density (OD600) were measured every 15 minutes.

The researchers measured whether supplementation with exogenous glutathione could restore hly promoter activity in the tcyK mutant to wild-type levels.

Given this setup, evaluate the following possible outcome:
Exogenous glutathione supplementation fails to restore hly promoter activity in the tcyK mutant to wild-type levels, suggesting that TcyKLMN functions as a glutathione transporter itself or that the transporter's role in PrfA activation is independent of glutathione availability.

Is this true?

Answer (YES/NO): NO